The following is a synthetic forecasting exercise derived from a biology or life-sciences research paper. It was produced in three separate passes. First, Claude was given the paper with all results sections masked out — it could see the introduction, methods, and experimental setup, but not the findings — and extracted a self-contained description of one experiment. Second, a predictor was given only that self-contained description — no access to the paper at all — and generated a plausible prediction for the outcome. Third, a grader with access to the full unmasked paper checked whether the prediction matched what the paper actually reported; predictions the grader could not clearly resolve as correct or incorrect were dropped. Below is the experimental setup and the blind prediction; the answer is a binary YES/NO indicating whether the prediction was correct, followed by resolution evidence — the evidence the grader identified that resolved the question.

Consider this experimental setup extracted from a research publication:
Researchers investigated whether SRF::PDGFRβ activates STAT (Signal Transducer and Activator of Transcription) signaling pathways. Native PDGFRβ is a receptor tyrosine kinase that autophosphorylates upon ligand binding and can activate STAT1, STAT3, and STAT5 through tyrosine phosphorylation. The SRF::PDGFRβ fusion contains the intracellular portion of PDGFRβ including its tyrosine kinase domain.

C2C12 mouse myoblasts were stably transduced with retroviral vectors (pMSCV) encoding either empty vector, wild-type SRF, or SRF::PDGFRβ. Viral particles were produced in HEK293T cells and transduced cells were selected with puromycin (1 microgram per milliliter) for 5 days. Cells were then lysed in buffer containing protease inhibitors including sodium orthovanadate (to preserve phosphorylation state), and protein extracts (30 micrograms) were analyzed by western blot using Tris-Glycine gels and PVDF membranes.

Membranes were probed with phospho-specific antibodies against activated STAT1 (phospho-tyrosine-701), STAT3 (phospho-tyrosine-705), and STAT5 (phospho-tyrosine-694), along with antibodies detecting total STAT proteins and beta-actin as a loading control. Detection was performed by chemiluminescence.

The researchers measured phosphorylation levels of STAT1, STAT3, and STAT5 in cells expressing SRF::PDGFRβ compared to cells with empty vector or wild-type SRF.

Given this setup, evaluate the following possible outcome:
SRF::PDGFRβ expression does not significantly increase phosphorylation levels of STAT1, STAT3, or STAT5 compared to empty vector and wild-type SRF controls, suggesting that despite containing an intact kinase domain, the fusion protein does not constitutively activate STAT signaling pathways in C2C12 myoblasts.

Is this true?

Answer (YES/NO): NO